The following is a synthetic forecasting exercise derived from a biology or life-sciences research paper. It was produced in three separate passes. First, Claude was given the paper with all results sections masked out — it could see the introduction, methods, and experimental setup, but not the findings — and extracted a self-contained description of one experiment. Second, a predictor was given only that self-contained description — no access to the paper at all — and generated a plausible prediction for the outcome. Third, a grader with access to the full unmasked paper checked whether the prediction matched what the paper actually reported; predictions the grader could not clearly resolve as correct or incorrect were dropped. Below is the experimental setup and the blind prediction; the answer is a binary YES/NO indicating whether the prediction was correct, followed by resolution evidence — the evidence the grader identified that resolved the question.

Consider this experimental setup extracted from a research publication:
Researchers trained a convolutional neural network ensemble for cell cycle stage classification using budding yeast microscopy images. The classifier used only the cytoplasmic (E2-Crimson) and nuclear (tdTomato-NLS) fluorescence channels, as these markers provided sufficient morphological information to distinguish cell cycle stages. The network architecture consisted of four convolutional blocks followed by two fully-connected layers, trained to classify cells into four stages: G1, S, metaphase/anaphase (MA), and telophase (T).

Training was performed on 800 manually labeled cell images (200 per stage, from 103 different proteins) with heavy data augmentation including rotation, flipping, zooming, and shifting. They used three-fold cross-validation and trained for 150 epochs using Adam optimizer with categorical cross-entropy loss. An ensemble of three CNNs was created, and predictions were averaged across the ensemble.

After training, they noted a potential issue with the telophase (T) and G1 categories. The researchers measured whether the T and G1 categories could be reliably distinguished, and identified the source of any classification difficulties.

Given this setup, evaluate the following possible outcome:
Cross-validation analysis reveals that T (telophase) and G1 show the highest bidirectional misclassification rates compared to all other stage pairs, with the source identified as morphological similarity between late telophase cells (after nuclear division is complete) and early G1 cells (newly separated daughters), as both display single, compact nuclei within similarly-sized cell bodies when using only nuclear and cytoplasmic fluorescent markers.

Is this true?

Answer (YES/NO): NO